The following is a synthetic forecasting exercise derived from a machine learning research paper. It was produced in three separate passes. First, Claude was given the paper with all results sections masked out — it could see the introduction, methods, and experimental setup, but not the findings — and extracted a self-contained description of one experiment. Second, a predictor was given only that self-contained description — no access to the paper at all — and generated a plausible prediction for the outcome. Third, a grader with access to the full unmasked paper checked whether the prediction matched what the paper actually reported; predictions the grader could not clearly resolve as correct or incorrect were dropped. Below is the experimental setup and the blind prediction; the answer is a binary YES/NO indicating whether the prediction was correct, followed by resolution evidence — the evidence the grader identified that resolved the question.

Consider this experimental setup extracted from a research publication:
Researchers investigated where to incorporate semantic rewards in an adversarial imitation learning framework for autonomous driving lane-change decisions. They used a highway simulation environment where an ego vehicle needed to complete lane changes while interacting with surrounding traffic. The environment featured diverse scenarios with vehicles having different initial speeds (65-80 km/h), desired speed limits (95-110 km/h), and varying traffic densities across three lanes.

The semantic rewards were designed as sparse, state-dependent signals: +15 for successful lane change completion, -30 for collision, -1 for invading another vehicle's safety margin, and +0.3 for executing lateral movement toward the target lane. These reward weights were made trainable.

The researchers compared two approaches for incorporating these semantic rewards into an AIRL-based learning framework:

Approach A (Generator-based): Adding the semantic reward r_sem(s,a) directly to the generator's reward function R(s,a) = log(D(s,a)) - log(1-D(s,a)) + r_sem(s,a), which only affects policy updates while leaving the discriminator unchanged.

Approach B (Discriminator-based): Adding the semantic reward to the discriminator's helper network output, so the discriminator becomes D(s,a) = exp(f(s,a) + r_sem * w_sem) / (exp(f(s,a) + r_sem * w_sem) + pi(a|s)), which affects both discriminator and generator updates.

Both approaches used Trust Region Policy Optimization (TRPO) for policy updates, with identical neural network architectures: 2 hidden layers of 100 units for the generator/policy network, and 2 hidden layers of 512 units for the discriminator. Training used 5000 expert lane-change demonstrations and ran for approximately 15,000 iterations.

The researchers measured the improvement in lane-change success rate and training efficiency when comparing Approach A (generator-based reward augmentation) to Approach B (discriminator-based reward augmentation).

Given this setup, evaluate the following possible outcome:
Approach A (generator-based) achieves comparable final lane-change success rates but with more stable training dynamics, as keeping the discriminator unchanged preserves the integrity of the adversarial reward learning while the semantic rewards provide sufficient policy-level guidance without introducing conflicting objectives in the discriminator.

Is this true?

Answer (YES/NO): NO